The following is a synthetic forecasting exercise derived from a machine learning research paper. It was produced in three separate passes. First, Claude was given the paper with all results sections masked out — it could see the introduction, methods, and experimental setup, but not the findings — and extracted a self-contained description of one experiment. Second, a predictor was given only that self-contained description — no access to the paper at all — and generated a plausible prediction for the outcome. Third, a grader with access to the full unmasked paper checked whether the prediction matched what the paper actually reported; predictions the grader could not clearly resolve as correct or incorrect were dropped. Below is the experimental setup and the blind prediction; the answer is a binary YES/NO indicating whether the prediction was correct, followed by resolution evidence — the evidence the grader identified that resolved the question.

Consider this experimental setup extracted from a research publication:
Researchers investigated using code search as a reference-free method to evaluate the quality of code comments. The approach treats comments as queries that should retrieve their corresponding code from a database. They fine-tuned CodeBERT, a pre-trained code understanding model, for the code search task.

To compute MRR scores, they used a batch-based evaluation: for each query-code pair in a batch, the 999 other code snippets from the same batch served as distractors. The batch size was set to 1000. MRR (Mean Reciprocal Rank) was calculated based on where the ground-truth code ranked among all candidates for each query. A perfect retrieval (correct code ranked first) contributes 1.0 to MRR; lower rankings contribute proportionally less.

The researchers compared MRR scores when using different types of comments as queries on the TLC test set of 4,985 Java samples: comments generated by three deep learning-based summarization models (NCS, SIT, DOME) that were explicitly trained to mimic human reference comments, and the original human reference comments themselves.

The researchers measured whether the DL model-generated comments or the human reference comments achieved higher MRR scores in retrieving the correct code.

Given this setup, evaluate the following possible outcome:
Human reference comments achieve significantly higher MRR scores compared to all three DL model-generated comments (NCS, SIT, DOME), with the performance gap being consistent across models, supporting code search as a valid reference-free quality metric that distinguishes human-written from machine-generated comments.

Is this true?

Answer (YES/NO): YES